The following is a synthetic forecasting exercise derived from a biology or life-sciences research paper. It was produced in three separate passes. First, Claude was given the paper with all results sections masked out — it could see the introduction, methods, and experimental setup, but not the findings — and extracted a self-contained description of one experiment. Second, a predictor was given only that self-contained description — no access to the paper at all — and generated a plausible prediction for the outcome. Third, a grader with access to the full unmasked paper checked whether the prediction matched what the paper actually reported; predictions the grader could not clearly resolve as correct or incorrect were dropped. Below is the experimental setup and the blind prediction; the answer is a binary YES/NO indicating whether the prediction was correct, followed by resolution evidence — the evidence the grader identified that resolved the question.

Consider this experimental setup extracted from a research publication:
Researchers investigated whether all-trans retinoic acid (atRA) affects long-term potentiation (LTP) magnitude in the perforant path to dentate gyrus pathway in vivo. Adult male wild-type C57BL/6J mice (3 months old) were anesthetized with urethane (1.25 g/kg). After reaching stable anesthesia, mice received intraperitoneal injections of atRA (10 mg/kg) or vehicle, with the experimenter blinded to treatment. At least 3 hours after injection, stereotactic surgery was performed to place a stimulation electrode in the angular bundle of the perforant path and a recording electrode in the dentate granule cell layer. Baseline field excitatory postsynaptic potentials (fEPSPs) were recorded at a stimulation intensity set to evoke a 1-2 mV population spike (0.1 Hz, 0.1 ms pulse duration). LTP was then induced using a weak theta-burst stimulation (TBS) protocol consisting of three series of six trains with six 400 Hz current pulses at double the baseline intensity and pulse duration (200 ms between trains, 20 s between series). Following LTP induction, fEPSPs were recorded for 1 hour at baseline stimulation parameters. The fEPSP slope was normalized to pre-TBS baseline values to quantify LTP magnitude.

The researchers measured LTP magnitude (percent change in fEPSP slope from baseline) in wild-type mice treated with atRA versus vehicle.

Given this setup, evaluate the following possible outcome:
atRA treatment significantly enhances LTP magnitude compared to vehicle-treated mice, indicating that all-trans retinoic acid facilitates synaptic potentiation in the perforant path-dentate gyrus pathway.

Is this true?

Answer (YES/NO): YES